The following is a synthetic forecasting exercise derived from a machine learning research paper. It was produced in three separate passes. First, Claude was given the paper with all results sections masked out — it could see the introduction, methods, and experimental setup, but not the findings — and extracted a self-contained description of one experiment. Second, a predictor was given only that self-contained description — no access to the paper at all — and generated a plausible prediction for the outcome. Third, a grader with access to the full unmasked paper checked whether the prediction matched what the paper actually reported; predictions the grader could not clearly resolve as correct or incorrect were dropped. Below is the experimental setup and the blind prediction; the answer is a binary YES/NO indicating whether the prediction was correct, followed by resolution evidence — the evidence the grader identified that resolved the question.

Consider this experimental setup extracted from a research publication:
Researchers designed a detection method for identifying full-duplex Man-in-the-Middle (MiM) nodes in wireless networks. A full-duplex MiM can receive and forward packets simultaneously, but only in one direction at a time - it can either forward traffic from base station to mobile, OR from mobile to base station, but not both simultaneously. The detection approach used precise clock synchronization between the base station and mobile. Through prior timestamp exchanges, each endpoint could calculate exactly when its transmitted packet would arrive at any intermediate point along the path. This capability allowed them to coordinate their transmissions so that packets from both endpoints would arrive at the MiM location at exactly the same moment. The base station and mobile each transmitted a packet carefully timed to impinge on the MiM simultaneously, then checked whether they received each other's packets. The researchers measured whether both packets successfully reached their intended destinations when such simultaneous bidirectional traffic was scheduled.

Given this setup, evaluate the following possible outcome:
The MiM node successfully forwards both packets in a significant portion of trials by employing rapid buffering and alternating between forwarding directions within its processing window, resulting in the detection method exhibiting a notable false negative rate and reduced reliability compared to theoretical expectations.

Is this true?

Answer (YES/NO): NO